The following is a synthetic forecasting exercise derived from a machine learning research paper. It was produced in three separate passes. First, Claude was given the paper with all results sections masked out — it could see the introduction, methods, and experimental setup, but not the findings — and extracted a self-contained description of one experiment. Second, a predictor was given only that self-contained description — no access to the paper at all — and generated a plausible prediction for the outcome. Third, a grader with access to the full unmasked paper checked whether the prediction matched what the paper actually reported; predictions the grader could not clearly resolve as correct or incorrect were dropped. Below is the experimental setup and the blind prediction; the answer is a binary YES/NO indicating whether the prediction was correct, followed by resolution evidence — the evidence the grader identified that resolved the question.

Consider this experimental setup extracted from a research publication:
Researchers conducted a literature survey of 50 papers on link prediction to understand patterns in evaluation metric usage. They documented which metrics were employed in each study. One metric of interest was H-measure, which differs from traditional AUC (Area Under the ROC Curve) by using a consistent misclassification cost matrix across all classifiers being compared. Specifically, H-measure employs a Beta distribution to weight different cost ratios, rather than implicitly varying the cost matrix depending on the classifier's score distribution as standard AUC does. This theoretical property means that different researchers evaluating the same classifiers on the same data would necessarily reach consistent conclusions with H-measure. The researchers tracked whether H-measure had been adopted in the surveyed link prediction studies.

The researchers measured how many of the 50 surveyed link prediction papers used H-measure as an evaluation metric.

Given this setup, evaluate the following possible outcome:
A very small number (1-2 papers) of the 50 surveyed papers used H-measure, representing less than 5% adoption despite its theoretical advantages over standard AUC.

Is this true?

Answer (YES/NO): NO